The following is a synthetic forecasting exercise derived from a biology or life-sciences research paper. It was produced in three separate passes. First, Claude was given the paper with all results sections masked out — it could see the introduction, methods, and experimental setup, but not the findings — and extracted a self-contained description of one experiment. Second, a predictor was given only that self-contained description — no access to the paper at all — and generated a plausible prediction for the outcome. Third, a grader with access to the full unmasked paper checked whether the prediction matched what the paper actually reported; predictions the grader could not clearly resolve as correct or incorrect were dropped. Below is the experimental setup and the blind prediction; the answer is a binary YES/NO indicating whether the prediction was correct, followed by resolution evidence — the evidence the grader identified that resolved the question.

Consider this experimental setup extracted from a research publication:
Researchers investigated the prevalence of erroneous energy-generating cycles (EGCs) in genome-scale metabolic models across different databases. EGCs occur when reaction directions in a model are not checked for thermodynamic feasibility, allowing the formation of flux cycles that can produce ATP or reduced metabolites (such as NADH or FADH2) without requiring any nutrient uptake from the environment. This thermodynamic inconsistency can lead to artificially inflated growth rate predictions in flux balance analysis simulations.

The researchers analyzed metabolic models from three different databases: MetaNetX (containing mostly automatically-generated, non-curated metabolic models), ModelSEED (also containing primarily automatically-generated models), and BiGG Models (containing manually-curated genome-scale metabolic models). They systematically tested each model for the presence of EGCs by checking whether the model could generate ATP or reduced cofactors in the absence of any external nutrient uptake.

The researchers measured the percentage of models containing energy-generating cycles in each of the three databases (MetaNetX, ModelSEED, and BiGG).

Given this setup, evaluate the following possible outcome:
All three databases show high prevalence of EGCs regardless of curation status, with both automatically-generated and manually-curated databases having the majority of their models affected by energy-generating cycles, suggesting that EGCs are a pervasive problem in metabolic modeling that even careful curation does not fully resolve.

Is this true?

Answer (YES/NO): NO